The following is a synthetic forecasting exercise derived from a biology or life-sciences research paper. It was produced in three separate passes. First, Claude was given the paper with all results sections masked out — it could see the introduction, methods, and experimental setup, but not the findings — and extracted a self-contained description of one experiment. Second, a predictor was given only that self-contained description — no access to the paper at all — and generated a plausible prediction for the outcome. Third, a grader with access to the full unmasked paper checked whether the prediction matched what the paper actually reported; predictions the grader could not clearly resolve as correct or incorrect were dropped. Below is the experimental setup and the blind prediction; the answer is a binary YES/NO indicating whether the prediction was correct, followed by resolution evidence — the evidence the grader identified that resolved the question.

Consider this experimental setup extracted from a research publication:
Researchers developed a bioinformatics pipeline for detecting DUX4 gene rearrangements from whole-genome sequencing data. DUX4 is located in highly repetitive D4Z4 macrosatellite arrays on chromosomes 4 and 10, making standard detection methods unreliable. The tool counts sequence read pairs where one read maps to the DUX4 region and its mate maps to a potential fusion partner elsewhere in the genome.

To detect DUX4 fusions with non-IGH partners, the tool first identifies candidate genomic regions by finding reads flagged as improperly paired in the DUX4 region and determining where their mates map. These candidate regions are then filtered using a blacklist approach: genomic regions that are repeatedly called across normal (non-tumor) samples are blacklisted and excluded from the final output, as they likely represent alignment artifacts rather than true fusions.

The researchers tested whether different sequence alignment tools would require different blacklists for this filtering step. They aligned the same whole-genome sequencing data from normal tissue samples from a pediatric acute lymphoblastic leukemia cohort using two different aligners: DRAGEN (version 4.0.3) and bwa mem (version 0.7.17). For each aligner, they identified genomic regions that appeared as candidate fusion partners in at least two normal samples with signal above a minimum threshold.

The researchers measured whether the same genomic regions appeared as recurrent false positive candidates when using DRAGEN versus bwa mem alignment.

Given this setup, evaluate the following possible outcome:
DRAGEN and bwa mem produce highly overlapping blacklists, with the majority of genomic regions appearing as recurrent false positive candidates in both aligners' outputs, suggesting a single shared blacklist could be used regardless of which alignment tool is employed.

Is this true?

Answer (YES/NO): NO